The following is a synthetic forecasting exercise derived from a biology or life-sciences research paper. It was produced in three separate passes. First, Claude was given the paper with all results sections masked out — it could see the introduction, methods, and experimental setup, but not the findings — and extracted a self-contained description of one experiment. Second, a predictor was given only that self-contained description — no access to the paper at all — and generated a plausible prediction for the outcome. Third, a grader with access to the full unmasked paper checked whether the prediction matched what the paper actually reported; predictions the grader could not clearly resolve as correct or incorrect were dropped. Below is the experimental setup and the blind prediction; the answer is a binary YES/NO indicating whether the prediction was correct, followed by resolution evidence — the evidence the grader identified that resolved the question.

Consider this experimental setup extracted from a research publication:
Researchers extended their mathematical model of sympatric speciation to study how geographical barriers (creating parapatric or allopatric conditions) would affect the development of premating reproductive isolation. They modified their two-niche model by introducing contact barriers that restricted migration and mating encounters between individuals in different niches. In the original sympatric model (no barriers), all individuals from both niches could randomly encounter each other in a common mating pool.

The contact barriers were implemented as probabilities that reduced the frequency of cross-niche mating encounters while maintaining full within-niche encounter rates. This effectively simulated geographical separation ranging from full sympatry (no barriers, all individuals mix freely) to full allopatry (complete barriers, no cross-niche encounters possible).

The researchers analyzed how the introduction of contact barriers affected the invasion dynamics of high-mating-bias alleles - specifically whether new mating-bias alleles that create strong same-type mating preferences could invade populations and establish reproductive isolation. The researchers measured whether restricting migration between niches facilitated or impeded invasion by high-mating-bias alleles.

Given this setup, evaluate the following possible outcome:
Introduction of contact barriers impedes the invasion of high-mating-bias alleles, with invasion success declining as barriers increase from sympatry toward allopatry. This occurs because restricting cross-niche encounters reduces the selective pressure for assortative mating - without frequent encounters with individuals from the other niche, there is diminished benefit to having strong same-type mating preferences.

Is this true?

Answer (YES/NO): YES